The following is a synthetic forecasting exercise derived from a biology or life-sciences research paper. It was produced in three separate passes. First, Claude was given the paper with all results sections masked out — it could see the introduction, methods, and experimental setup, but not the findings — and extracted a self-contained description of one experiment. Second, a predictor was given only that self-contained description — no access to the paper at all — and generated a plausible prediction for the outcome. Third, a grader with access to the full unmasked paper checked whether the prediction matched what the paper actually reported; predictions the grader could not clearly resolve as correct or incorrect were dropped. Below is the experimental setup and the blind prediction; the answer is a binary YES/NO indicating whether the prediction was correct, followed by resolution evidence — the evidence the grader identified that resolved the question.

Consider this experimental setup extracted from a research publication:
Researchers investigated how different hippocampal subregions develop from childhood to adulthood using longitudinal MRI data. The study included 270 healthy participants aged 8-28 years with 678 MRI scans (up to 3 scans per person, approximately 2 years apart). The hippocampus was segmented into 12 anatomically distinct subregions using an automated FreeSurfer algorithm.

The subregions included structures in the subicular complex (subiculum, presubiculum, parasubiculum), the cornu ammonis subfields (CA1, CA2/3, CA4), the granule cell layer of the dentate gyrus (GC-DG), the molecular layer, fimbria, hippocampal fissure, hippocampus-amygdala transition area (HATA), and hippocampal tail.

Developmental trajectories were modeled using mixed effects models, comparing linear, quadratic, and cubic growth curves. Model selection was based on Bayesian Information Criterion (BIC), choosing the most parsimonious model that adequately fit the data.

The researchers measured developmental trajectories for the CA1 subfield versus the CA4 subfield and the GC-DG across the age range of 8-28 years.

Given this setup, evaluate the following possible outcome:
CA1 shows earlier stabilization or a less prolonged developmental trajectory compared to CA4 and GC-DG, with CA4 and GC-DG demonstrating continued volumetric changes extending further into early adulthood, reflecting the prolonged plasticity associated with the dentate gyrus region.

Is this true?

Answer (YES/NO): NO